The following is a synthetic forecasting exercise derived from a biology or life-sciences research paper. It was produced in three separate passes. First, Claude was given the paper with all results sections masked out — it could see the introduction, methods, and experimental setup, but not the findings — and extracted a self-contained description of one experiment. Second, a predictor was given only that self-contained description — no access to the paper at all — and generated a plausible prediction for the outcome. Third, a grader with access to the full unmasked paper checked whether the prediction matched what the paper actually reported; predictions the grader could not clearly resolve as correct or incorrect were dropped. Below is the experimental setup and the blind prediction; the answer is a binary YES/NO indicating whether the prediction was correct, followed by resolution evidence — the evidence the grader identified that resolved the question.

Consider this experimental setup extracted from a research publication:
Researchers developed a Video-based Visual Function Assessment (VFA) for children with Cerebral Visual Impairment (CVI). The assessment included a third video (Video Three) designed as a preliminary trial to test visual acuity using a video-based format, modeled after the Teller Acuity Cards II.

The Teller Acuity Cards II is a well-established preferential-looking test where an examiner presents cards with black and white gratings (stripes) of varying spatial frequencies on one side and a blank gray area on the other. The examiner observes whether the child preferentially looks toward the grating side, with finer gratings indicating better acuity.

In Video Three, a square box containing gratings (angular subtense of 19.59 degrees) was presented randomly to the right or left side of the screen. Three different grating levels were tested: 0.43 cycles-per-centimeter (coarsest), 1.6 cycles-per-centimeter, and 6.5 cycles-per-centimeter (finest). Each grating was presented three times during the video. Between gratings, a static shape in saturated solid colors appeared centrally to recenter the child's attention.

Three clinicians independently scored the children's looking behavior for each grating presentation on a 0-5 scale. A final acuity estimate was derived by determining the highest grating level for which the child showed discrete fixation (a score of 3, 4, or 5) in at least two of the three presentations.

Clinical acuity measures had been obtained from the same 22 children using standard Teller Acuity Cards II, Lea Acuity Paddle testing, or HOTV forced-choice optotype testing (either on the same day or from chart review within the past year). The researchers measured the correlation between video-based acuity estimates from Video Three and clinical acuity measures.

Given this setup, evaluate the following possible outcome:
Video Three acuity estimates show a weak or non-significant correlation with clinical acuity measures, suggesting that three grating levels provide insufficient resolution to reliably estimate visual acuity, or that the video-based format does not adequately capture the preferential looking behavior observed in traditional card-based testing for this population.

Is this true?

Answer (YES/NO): NO